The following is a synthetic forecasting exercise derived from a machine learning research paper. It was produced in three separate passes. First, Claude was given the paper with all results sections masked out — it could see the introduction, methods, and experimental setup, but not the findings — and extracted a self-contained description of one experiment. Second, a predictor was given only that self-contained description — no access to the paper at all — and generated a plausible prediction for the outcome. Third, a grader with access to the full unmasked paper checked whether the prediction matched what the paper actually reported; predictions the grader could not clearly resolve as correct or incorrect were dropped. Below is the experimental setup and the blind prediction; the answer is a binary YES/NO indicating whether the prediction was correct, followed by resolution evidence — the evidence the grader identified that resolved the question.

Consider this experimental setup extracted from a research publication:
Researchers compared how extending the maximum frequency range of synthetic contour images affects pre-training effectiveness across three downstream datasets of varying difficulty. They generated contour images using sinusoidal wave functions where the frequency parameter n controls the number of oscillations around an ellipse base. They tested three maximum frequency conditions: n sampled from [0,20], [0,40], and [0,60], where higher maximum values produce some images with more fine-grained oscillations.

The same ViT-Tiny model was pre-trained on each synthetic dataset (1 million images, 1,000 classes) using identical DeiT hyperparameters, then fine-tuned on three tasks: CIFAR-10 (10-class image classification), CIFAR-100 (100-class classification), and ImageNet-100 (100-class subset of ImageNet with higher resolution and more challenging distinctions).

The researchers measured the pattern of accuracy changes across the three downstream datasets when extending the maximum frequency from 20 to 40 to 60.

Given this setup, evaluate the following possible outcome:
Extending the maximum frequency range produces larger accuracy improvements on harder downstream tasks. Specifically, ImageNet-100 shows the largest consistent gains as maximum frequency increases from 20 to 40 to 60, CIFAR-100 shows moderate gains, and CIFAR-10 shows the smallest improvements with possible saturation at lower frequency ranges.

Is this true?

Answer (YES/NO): NO